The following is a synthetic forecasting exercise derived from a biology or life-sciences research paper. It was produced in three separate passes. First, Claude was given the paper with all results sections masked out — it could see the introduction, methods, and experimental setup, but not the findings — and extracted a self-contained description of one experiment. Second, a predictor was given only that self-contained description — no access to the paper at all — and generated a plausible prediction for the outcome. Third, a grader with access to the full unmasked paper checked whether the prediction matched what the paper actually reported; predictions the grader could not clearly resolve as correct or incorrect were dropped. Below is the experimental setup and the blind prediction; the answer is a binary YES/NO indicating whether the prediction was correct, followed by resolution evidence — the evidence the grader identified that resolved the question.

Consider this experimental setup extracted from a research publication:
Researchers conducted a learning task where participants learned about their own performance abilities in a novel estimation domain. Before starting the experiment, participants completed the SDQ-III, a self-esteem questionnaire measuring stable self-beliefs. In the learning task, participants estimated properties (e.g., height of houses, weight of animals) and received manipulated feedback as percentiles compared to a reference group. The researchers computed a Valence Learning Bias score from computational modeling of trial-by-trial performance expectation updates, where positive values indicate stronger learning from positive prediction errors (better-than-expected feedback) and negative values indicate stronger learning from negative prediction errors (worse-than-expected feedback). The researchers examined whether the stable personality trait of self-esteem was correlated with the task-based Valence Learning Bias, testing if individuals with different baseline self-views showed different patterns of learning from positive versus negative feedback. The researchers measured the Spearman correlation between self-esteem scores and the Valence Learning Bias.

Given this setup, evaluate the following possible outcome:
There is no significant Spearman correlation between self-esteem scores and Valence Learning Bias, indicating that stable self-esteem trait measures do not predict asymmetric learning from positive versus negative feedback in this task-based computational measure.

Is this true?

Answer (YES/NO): NO